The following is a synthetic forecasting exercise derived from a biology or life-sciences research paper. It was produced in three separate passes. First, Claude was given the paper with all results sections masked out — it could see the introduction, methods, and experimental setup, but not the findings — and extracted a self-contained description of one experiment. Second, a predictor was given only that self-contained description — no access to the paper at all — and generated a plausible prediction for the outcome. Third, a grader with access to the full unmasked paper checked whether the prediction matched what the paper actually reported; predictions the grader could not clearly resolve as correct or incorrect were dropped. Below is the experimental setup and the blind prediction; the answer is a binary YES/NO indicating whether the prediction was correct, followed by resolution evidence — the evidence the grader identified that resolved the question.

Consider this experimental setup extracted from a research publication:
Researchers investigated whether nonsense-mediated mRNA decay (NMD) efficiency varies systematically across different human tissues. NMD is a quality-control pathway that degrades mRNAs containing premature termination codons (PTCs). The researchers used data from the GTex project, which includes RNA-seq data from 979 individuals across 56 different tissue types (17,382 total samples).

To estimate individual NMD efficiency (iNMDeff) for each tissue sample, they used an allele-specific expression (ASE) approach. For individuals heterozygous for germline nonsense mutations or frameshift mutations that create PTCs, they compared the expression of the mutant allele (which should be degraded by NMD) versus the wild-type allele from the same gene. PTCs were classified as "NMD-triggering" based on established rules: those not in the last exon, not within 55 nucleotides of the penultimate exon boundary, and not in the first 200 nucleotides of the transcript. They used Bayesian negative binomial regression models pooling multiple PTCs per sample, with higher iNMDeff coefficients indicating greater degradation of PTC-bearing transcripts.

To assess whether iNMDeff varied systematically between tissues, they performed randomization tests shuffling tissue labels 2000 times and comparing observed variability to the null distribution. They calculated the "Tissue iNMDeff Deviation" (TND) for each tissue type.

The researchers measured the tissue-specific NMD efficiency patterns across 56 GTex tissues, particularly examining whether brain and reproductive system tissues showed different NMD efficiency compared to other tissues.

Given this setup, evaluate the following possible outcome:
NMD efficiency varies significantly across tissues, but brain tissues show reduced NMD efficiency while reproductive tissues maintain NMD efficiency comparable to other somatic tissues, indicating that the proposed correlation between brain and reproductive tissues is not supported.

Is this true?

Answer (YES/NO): NO